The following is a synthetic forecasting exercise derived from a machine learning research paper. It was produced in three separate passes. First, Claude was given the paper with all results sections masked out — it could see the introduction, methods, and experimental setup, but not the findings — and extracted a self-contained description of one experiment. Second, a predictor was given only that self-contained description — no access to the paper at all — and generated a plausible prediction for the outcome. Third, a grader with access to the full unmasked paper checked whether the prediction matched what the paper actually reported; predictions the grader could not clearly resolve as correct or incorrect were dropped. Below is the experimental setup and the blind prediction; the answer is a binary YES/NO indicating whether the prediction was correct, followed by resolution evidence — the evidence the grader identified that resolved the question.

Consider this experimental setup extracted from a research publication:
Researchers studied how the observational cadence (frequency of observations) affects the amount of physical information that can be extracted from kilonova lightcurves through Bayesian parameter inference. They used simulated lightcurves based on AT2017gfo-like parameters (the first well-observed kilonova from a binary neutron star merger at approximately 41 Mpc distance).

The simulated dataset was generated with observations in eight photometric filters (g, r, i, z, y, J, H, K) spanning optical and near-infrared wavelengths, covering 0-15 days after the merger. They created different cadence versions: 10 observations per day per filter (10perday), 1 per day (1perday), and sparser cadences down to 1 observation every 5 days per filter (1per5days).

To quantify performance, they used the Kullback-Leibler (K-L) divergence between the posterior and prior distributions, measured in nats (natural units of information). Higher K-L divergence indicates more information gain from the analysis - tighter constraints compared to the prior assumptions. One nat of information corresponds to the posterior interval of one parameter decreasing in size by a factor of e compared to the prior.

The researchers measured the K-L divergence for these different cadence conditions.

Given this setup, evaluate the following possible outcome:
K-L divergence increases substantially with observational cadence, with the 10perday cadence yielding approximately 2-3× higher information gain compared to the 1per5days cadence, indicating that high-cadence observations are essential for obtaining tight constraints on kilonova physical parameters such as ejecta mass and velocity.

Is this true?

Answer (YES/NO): NO